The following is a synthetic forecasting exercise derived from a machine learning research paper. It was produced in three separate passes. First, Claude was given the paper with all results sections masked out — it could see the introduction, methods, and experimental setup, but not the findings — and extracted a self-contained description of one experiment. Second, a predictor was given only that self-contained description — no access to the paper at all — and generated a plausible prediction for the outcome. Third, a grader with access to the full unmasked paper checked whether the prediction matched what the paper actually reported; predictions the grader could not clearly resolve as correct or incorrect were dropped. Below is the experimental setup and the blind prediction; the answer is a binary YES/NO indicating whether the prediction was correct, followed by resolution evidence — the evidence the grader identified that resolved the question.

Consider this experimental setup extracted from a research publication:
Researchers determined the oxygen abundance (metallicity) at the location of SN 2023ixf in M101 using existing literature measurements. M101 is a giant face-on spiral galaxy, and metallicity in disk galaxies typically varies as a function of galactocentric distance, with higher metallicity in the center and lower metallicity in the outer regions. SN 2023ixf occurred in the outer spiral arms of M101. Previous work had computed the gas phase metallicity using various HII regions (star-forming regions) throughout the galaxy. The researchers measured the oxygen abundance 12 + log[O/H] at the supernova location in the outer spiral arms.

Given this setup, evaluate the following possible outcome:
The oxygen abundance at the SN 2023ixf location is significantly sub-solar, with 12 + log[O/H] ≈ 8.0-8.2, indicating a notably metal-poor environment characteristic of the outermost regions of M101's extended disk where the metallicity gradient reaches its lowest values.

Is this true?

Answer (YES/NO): NO